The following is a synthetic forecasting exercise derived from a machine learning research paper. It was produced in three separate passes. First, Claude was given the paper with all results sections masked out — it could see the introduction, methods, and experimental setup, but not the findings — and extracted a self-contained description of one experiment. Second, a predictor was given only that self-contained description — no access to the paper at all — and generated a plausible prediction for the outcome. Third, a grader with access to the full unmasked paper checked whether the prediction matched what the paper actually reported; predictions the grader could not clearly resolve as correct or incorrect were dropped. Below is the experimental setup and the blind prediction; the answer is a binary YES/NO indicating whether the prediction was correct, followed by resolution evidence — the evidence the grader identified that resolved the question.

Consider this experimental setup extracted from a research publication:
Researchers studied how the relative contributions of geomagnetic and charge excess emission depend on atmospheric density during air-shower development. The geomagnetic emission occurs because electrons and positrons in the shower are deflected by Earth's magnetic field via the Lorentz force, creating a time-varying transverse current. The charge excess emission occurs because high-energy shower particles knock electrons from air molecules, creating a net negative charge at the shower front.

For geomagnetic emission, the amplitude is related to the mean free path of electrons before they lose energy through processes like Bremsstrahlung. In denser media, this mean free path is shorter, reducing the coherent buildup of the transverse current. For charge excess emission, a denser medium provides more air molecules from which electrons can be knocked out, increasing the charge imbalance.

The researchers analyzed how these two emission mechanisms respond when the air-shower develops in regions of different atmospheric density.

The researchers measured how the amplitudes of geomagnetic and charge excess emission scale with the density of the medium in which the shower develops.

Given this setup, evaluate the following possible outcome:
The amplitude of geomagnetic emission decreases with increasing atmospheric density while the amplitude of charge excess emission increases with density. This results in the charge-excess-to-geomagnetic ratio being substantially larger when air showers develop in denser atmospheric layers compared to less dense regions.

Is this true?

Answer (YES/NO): YES